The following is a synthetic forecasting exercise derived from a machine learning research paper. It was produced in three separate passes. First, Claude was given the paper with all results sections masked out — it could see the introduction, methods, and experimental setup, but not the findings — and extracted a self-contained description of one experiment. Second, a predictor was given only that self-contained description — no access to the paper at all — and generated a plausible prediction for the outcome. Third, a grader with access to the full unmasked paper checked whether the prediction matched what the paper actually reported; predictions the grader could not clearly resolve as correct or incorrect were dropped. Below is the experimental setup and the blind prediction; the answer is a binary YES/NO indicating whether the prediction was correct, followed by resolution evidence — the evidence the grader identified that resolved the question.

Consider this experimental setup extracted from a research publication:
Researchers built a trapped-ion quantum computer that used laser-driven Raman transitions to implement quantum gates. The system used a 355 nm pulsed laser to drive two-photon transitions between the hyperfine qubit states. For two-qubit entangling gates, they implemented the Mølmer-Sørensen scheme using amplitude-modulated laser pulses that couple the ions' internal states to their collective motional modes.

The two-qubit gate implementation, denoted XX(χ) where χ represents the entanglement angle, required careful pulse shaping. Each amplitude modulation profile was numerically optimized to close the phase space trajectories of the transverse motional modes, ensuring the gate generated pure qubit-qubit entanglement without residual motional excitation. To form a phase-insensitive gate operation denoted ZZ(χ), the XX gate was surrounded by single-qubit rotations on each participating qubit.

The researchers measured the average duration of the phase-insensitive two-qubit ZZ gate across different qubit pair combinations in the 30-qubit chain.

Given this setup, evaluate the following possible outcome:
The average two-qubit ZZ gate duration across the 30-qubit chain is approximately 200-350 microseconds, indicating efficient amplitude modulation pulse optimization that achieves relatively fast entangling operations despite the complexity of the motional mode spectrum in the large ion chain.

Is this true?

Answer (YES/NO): NO